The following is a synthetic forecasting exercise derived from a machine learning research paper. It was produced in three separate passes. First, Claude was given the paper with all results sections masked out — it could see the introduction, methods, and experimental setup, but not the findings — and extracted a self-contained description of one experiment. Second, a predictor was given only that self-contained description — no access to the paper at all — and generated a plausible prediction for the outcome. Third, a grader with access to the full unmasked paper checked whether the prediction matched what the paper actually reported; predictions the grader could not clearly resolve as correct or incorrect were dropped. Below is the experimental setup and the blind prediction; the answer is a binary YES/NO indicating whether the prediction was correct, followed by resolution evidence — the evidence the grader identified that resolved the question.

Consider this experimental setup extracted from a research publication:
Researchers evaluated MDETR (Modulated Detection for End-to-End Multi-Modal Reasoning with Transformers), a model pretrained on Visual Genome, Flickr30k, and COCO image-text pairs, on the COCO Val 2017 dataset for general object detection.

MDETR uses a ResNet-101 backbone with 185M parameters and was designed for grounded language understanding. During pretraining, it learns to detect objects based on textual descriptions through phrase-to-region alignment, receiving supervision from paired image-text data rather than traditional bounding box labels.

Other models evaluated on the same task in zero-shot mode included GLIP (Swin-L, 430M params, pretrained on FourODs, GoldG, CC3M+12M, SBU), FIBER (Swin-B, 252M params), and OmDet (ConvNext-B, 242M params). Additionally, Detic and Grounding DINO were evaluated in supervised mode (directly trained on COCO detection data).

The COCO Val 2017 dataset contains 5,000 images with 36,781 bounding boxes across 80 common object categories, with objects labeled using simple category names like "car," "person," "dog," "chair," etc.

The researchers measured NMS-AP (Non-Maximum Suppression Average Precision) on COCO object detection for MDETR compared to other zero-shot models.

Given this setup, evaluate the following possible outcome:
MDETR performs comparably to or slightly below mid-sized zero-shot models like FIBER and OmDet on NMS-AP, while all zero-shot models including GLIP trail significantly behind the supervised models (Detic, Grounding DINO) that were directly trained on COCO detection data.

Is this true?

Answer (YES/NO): NO